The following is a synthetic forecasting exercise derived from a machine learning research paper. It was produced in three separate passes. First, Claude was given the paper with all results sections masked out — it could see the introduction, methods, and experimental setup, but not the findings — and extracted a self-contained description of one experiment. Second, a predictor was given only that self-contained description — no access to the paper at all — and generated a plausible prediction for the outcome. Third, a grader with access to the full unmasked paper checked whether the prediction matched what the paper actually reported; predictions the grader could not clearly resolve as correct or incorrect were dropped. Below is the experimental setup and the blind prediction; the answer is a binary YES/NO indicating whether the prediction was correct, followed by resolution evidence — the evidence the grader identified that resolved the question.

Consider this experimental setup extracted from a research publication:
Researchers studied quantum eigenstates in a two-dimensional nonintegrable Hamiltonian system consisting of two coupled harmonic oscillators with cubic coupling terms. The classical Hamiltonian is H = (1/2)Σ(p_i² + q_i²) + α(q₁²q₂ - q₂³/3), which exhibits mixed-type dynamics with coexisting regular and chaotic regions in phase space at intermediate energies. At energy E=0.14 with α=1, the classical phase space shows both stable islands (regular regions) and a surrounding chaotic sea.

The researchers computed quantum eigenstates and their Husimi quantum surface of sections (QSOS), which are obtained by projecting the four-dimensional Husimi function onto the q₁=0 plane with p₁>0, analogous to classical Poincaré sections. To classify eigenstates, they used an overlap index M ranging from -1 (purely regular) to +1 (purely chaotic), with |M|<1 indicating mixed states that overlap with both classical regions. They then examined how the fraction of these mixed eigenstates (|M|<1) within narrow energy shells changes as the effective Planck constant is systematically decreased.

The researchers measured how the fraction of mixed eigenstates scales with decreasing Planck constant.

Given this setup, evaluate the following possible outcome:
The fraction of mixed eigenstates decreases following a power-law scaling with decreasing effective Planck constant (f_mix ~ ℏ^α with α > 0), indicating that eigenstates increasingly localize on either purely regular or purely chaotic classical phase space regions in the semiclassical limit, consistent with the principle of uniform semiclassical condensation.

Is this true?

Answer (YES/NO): YES